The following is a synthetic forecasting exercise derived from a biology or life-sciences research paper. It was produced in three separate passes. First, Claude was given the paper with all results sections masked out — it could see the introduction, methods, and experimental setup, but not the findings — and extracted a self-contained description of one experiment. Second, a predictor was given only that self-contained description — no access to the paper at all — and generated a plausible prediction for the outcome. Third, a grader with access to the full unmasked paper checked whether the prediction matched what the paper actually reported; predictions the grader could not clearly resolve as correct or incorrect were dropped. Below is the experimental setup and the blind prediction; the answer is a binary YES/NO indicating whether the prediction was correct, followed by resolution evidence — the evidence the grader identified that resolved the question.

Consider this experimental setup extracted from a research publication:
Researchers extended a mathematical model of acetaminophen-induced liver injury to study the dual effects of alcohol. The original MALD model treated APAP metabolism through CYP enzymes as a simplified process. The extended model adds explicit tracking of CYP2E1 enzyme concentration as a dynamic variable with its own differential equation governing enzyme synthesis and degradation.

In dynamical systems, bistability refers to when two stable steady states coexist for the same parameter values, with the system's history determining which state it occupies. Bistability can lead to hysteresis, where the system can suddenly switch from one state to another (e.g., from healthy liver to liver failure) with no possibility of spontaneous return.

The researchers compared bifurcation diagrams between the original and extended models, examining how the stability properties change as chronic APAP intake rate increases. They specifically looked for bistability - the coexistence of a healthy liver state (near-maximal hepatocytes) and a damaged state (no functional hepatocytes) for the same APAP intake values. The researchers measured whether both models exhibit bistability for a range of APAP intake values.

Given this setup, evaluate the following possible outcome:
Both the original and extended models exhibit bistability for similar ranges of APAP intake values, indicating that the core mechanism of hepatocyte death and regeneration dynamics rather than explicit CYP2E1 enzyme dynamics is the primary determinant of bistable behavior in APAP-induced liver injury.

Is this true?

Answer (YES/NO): NO